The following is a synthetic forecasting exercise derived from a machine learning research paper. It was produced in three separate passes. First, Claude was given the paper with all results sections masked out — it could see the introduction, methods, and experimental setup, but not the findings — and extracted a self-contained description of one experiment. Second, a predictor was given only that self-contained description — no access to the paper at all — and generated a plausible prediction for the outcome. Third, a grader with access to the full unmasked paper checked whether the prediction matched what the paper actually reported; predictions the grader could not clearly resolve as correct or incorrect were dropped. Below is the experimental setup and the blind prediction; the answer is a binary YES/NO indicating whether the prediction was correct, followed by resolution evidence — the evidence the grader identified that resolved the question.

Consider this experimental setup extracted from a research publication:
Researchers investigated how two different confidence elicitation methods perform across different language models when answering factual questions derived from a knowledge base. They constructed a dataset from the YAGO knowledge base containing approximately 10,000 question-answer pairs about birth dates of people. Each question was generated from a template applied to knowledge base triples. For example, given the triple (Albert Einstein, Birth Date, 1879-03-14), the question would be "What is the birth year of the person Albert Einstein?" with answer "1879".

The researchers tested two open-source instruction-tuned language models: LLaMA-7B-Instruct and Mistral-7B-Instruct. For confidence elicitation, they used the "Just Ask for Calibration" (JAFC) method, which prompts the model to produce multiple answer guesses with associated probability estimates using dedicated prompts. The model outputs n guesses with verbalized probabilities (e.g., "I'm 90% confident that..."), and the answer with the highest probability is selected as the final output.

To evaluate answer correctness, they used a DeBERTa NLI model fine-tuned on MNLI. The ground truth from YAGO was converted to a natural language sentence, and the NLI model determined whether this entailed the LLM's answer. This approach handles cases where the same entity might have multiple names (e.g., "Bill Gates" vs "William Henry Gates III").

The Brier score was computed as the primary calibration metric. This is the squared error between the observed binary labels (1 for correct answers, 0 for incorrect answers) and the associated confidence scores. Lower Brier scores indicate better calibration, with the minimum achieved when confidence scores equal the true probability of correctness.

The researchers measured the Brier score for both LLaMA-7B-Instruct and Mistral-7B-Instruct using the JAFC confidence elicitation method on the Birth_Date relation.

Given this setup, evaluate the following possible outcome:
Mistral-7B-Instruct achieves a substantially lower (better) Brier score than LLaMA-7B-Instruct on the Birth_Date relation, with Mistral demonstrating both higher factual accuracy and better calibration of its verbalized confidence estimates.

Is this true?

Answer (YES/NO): NO